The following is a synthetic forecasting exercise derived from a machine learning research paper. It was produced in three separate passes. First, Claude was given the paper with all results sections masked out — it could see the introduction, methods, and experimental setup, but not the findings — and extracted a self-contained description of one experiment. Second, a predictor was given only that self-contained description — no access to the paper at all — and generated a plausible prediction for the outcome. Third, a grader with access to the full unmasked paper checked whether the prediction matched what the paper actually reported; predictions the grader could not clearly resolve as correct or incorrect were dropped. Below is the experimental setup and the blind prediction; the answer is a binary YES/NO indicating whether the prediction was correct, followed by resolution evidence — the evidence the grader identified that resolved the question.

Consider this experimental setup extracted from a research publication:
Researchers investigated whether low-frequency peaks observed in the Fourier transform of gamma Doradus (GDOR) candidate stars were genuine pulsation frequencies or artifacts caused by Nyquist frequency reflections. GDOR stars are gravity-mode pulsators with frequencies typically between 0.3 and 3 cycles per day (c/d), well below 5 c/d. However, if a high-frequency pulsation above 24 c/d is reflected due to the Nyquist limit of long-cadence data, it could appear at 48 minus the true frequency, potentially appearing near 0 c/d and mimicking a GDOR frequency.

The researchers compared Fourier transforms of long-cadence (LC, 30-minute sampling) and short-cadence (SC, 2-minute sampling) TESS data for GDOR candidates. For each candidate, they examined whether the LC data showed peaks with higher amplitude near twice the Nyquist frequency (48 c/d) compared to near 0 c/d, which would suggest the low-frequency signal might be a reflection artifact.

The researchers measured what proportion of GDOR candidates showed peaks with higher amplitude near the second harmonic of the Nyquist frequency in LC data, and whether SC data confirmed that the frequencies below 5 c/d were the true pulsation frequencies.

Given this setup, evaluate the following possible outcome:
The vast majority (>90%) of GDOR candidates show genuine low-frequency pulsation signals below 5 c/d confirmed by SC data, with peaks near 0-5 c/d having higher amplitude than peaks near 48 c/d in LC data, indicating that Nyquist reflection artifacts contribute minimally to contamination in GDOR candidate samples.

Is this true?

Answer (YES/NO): NO